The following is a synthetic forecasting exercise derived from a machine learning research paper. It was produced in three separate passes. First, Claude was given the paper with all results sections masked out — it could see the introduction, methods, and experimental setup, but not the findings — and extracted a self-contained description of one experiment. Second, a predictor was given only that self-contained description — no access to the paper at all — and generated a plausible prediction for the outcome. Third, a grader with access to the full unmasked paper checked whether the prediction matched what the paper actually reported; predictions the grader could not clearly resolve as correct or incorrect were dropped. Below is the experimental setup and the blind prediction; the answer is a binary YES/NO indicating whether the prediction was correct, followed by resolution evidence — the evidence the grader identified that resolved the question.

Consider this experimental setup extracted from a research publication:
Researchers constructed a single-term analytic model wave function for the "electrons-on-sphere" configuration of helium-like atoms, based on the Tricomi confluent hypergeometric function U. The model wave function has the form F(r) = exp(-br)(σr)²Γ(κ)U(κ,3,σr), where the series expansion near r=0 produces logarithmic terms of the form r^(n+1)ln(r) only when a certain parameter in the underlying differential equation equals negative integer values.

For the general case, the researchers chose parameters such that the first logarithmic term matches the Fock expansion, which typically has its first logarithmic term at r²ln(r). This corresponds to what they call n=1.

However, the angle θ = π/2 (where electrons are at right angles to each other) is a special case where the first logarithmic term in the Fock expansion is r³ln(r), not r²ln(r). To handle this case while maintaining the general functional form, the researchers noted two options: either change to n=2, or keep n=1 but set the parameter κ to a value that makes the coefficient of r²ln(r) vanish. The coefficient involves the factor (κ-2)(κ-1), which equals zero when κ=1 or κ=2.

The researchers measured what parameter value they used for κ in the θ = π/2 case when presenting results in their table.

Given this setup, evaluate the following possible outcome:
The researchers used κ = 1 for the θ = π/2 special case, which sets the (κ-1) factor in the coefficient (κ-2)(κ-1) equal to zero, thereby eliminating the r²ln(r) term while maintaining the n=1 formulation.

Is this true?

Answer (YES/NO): YES